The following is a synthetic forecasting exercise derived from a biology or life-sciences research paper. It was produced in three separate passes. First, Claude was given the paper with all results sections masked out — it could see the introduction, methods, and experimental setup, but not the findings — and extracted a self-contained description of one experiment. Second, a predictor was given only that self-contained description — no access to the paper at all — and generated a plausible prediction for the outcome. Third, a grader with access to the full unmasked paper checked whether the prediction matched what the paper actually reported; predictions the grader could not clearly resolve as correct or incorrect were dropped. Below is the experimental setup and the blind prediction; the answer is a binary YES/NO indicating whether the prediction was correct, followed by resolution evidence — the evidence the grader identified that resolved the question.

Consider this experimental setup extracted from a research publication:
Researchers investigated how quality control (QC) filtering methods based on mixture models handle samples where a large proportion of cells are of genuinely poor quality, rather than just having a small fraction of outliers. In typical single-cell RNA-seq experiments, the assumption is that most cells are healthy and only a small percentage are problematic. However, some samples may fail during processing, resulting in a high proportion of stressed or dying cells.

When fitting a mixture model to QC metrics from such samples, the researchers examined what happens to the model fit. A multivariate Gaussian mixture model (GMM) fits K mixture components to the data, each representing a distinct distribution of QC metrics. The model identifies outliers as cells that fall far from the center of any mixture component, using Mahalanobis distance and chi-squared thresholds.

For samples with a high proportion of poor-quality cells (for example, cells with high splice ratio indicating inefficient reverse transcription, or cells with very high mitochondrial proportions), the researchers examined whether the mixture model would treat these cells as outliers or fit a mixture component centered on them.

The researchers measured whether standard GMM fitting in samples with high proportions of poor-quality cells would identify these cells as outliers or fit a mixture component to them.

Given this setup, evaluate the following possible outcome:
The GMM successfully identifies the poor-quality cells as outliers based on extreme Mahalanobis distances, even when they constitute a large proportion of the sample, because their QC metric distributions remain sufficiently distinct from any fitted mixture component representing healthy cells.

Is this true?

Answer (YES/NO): NO